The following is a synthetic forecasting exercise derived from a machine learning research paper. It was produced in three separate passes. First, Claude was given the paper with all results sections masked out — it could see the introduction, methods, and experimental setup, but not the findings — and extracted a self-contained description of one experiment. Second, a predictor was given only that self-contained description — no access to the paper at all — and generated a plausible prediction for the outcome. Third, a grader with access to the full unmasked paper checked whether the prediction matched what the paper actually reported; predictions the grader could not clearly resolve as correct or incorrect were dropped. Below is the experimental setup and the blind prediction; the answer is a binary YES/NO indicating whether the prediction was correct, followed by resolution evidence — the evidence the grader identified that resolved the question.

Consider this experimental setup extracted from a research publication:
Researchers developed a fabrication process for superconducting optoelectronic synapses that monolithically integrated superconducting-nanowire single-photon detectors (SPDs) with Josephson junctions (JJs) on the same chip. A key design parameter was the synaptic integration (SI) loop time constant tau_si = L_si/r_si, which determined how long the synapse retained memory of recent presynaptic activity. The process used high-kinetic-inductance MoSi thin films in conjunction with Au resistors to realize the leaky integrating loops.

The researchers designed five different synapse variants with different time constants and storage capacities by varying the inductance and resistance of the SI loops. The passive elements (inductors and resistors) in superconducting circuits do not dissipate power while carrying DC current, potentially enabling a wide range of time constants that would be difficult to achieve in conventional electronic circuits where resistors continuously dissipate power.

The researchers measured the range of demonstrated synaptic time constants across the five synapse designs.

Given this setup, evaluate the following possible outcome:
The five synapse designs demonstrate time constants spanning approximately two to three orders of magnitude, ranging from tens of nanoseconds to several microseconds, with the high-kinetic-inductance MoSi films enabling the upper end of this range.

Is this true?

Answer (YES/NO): NO